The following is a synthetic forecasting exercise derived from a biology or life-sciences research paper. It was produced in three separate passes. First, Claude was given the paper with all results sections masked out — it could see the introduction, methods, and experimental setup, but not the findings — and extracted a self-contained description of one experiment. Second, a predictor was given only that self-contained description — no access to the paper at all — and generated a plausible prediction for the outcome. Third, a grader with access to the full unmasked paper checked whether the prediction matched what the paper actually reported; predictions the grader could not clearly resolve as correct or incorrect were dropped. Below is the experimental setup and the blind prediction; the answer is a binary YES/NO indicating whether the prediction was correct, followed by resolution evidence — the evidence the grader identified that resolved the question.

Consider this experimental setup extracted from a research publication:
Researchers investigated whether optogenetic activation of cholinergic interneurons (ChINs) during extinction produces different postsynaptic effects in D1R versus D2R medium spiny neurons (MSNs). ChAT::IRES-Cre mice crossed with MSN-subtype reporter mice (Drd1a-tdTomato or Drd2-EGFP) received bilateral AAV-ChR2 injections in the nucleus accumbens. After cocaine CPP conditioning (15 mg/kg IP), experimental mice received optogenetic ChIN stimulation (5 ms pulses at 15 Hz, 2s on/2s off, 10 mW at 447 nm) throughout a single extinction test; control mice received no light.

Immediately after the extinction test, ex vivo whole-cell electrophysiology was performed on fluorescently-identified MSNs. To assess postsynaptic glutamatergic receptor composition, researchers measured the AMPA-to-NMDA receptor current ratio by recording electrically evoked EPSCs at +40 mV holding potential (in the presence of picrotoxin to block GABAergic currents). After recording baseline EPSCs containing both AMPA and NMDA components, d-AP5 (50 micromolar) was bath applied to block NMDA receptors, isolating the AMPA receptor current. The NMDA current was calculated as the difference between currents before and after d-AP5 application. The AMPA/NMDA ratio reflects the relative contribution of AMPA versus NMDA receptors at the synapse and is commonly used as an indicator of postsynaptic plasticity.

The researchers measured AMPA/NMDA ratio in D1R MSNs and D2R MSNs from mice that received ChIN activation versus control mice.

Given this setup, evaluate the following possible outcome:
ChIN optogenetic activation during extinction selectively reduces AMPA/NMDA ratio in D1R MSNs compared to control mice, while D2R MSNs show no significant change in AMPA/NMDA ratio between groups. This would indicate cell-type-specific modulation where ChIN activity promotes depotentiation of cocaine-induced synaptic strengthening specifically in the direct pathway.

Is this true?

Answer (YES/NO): NO